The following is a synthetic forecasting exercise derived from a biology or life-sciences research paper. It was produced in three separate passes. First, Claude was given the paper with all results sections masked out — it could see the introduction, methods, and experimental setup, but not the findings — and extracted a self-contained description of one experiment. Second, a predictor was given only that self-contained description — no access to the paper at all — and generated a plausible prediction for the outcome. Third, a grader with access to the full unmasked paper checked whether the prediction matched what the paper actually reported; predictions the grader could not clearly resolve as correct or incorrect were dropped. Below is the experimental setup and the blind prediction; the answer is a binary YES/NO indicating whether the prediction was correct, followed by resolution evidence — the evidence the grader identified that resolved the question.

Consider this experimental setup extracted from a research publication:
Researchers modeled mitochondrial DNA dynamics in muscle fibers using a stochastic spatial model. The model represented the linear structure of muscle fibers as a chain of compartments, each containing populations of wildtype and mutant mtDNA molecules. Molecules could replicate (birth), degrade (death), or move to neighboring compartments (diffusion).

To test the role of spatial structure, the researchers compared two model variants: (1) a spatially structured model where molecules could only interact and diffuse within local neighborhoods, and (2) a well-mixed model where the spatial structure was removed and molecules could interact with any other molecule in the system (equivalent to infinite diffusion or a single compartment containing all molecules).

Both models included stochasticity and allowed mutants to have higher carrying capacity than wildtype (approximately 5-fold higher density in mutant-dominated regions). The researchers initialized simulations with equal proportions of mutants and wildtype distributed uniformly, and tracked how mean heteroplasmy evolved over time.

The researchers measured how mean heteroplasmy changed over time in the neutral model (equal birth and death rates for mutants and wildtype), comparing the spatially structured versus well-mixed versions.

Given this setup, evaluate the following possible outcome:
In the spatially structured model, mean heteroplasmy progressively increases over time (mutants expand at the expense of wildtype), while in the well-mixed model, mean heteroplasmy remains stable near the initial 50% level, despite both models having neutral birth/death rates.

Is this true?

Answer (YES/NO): YES